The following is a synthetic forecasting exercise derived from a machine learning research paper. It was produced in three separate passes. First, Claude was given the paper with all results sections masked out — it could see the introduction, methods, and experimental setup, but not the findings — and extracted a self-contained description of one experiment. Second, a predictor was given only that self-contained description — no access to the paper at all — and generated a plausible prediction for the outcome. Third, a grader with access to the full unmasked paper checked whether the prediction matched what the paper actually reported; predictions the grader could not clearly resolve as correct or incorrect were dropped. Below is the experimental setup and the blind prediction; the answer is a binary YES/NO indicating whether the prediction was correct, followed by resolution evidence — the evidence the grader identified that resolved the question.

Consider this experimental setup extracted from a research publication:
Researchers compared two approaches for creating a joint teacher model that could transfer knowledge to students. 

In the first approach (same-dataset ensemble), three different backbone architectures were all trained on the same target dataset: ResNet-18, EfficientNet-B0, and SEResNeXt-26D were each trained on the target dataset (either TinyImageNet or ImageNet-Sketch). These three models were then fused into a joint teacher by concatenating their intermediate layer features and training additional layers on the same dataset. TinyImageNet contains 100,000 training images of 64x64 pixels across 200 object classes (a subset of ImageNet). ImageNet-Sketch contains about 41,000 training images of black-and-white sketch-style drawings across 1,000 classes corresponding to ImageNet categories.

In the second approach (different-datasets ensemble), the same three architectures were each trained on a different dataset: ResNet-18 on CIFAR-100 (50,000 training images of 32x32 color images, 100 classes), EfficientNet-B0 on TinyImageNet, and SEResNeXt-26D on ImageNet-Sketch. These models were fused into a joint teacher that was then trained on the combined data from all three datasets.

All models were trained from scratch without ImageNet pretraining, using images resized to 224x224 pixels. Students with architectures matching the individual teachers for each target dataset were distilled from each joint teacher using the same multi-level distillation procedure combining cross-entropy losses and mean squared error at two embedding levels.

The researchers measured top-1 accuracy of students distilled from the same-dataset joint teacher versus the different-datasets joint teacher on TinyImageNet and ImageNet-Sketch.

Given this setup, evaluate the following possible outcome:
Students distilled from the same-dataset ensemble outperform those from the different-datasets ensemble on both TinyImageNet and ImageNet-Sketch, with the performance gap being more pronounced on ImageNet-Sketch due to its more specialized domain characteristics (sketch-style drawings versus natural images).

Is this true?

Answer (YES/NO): NO